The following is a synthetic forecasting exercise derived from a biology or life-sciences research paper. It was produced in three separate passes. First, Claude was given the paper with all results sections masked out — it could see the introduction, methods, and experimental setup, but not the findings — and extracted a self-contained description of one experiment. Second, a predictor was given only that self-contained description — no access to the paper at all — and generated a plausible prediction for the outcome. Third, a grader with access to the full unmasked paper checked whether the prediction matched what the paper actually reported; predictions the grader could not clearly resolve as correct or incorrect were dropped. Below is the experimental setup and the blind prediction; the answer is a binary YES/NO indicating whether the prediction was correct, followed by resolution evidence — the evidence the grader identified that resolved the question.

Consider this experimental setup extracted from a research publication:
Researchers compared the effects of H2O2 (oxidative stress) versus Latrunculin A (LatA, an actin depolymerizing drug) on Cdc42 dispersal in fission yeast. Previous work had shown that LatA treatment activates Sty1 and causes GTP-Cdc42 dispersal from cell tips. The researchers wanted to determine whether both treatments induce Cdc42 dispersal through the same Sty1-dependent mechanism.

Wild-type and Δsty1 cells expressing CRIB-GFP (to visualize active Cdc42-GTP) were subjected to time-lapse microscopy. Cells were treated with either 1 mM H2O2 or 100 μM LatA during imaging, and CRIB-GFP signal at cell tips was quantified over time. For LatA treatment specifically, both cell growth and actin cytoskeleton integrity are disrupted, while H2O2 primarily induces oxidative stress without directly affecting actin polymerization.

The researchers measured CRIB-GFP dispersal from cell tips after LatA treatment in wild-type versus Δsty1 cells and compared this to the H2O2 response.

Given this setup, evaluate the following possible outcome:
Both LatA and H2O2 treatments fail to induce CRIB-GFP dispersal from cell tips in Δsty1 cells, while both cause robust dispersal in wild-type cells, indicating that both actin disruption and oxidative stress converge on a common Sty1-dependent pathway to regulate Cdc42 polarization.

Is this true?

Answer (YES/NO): YES